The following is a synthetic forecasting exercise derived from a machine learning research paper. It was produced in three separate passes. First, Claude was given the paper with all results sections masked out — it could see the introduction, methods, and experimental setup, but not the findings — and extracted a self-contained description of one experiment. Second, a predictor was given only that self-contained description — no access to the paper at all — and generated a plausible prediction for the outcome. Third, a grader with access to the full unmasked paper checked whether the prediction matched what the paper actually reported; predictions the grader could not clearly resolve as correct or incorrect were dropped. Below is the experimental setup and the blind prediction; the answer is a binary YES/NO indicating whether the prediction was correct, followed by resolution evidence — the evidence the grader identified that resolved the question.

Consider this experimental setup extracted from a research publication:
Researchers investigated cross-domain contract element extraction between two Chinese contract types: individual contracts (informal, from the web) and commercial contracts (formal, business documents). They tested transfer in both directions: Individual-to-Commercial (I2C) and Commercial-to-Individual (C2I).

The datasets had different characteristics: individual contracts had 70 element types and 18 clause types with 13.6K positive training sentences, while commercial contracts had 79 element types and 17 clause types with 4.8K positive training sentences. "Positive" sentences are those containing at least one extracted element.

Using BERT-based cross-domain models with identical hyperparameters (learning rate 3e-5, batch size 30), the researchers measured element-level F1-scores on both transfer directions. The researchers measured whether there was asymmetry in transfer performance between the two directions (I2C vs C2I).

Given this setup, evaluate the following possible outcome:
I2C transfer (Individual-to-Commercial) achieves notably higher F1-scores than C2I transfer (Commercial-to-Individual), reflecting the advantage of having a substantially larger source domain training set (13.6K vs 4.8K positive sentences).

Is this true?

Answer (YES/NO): NO